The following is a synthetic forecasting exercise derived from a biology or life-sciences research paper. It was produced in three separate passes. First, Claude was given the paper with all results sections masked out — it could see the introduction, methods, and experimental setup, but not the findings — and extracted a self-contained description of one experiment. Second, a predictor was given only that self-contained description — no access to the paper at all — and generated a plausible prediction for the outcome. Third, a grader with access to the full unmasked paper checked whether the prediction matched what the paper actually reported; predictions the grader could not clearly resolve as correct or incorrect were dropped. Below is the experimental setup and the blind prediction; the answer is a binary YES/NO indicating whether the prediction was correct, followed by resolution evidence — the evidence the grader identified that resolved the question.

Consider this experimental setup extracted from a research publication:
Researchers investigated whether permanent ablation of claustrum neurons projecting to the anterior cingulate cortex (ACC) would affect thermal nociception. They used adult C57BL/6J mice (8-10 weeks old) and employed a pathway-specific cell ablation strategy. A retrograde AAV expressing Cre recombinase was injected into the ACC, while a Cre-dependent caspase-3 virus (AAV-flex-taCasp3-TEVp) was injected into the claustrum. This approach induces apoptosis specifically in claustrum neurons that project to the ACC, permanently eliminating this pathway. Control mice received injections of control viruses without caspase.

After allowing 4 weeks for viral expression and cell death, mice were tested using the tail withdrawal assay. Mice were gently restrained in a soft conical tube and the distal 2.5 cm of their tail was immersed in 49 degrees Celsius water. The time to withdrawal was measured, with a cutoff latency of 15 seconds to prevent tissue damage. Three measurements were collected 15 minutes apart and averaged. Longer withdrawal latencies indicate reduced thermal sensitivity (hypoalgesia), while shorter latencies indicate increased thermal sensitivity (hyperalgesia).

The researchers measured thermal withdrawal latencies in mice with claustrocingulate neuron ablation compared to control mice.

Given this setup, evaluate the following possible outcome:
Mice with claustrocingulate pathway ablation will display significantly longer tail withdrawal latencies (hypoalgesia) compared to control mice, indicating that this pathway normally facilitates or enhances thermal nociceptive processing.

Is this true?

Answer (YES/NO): NO